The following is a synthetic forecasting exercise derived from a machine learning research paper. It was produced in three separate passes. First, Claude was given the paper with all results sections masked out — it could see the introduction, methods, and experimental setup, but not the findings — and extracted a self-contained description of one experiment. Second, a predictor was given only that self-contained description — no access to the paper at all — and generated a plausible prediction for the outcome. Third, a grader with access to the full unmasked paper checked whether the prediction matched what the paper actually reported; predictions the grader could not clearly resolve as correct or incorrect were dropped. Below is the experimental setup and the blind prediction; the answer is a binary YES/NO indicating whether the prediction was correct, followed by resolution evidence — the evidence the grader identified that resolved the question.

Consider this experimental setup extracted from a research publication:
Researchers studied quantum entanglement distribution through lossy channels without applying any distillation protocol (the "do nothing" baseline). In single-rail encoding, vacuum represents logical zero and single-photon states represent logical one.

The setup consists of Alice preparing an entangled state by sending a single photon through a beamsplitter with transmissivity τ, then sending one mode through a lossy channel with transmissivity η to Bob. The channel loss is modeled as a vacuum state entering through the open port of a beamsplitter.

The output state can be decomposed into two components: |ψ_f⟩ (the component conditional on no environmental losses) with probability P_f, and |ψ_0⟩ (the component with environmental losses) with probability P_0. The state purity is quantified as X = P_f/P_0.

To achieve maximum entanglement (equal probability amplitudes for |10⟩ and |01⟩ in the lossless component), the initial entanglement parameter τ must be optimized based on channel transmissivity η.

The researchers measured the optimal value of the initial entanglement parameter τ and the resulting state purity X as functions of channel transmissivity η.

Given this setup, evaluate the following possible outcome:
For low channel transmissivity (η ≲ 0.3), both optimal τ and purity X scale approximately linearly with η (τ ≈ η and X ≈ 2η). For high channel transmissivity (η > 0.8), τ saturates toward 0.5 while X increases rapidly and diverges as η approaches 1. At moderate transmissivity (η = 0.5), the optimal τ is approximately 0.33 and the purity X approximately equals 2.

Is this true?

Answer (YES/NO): YES